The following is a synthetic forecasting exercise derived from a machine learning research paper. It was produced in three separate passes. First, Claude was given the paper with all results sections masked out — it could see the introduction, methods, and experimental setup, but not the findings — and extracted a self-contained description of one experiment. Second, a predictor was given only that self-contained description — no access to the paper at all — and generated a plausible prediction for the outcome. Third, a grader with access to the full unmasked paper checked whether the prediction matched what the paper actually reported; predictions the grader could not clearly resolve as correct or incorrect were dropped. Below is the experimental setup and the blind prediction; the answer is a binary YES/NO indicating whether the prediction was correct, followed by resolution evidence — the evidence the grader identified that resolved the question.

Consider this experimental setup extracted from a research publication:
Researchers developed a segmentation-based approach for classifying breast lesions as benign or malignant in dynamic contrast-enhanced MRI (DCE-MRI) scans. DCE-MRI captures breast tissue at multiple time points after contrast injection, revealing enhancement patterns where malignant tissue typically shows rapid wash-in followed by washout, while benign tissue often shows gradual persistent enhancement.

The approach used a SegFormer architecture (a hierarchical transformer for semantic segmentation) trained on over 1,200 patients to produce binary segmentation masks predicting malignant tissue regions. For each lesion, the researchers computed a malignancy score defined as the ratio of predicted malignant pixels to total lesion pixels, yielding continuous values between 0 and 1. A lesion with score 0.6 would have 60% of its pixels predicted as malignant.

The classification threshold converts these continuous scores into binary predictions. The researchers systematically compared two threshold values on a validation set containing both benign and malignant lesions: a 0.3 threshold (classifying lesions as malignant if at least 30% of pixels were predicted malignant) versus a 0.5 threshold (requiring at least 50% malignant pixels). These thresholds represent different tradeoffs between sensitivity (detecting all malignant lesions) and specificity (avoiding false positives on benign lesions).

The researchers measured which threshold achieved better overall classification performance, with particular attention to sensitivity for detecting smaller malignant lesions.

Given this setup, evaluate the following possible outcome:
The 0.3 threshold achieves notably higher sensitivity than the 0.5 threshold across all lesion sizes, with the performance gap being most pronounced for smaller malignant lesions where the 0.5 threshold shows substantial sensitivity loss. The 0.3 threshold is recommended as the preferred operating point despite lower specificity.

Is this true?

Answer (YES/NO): NO